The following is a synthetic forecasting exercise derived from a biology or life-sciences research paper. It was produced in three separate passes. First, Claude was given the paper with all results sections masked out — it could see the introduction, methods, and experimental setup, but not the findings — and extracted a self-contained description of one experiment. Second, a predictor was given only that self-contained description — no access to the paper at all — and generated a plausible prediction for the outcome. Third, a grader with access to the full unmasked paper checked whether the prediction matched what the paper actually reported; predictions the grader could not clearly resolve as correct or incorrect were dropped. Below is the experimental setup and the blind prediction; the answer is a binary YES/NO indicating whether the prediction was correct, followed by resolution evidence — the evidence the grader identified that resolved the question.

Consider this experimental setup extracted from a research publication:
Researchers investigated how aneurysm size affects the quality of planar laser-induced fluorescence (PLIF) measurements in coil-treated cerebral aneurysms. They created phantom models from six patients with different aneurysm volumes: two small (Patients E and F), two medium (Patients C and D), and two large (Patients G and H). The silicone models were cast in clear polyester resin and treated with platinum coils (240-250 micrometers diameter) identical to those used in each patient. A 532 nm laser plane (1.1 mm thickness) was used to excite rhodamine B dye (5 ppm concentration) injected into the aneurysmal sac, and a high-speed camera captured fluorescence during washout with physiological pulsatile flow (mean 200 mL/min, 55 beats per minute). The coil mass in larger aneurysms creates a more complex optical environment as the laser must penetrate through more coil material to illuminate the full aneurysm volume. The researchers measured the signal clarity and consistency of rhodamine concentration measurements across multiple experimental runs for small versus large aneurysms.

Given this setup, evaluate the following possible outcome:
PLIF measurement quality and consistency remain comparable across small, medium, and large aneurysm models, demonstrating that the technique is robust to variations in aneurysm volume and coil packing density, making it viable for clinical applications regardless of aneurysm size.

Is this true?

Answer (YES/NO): NO